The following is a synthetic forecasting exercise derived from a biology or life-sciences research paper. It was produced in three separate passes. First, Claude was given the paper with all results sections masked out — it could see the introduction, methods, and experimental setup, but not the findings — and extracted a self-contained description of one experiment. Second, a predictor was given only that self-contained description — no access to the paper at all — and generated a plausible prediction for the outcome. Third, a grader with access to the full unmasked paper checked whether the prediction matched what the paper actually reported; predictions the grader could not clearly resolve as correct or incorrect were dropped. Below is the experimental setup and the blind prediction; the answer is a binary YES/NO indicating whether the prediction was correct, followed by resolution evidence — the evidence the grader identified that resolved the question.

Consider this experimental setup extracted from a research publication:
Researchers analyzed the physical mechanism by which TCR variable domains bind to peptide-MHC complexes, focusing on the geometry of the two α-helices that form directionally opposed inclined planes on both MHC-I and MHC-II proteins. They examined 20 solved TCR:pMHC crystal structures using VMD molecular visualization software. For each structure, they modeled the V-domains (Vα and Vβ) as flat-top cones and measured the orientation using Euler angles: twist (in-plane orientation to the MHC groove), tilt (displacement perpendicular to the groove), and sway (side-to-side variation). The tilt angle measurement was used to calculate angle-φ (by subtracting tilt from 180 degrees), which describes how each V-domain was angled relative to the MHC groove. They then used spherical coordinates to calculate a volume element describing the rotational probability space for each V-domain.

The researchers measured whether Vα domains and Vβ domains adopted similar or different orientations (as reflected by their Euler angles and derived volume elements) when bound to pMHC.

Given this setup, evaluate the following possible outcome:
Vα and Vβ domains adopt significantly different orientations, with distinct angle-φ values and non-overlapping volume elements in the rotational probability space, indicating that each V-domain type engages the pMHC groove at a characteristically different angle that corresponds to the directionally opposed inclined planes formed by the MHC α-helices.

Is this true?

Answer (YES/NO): NO